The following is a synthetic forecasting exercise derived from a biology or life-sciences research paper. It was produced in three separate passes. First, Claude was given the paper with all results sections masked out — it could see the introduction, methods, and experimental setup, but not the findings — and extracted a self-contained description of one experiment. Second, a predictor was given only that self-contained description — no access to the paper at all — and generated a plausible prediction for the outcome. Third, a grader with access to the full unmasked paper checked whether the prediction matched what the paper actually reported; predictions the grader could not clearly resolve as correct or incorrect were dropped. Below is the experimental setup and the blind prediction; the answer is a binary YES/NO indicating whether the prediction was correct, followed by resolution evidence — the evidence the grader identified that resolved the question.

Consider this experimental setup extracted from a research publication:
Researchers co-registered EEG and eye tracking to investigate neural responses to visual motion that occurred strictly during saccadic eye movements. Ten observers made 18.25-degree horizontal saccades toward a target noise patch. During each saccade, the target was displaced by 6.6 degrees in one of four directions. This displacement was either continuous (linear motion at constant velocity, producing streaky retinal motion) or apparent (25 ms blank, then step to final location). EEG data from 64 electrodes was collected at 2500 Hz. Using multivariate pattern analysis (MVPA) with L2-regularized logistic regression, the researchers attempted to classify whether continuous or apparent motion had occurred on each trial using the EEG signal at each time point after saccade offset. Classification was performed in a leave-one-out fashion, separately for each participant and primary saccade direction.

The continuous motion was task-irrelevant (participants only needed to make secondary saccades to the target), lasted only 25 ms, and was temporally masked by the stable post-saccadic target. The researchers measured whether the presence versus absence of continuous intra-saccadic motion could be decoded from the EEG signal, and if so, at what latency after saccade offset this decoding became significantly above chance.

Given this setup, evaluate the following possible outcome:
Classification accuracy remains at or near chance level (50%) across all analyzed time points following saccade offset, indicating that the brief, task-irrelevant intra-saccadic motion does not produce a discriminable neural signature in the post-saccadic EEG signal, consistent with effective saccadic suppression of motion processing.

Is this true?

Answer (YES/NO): NO